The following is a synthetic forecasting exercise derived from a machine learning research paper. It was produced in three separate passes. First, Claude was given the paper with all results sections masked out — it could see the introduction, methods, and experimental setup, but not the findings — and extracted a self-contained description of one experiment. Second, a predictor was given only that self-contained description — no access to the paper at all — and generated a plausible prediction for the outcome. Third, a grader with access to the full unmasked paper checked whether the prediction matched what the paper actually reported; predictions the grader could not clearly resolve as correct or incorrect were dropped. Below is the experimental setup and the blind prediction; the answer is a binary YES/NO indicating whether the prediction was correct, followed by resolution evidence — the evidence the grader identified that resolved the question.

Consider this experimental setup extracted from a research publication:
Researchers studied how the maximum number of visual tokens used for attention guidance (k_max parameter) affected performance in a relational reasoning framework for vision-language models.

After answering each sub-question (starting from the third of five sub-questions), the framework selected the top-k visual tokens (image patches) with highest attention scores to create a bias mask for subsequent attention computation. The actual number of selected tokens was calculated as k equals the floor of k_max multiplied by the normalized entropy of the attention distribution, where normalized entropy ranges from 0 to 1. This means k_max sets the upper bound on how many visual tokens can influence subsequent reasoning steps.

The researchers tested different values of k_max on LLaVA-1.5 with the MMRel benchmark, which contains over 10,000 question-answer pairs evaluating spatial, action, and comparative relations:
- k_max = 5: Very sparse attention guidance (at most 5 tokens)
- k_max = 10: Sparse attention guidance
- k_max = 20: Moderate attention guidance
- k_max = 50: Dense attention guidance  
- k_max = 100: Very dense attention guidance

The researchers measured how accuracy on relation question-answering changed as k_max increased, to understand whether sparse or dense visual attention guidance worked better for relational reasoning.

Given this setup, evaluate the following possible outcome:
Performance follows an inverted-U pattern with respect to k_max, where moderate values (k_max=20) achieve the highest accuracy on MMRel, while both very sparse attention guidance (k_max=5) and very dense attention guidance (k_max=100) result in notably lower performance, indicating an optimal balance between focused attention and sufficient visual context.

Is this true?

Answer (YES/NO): YES